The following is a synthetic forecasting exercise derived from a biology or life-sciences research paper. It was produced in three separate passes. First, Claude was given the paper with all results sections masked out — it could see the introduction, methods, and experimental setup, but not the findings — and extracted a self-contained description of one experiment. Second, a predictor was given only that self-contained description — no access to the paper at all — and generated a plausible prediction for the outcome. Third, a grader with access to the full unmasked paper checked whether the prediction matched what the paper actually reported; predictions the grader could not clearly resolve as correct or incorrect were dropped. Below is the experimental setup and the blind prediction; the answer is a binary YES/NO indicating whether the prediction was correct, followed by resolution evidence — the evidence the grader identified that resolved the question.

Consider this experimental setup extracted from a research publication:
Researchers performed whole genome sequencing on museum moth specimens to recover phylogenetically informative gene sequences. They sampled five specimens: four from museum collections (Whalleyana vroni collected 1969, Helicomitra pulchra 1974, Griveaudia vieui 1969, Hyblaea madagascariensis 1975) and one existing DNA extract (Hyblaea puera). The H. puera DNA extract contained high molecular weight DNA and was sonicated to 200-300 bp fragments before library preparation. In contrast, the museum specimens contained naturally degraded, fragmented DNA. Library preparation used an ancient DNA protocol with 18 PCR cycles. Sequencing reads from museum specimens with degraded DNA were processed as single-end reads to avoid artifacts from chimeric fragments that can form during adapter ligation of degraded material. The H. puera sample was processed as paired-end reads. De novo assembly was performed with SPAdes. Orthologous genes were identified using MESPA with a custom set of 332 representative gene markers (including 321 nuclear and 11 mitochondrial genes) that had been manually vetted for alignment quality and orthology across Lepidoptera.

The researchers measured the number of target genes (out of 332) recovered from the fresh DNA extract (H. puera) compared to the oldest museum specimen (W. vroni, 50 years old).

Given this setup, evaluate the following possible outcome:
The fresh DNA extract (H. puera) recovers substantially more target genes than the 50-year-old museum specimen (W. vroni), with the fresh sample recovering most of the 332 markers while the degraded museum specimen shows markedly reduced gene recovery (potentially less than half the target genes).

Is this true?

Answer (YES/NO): NO